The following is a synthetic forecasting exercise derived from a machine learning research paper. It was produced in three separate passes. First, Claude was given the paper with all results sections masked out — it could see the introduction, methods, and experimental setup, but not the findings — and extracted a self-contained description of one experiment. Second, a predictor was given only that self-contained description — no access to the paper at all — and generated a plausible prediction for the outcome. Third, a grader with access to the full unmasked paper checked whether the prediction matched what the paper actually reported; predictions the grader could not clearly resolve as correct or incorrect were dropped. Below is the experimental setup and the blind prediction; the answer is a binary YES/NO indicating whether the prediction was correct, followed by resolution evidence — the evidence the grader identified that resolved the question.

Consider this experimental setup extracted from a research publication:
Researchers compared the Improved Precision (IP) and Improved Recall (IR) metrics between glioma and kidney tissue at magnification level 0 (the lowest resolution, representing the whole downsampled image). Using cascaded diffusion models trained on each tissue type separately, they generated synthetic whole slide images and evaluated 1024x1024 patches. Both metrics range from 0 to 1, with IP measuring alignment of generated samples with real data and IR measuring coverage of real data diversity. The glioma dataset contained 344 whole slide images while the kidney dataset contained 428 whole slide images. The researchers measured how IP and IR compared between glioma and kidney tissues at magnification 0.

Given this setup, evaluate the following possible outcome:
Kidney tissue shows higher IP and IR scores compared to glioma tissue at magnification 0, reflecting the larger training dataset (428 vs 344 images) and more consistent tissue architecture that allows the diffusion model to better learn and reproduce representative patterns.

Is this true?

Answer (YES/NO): NO